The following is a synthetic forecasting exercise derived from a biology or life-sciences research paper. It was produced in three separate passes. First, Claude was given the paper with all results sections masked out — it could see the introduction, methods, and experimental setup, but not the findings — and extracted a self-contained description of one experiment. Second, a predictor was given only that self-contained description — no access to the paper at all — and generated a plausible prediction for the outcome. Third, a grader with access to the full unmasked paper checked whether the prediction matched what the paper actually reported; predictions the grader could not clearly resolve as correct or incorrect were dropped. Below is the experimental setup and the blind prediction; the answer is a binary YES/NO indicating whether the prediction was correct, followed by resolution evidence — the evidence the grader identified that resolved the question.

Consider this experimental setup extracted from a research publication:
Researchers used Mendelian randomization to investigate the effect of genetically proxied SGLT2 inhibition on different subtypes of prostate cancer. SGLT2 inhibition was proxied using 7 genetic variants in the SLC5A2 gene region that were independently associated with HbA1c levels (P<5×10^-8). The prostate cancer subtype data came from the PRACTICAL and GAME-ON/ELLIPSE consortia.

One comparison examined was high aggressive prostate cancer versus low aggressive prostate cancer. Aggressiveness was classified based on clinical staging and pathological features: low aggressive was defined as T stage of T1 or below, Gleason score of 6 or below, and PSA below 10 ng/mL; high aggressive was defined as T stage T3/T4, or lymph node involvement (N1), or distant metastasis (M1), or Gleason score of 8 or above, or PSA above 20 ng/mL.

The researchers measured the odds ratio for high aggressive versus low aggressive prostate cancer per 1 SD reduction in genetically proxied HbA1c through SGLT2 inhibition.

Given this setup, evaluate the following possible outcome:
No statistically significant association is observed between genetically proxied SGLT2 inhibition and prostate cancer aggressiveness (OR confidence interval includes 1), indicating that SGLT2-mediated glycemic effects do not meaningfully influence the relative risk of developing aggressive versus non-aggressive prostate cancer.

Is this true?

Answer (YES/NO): YES